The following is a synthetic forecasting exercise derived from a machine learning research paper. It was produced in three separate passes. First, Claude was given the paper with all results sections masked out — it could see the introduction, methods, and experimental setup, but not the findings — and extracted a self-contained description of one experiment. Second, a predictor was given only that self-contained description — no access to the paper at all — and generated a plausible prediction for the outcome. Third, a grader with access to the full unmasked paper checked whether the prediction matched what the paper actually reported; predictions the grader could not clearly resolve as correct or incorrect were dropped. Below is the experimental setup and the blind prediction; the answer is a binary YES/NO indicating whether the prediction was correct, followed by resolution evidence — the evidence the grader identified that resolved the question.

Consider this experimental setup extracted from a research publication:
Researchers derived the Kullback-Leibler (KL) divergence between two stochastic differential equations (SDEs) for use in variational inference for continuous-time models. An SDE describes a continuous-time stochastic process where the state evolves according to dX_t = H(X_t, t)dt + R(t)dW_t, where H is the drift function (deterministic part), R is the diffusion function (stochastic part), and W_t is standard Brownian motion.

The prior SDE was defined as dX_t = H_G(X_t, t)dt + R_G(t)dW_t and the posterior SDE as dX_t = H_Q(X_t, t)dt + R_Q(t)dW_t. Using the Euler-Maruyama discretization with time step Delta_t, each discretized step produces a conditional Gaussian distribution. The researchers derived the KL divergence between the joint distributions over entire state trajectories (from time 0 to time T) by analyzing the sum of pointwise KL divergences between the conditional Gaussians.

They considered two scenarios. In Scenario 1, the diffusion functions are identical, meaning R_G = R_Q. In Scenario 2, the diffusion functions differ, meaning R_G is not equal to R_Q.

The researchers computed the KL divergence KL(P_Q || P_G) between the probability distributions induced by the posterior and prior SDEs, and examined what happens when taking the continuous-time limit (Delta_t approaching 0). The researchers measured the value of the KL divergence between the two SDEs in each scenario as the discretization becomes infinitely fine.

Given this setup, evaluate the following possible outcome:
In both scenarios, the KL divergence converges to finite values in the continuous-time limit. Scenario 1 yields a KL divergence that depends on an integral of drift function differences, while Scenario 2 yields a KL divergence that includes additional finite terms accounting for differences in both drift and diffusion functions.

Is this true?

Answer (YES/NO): NO